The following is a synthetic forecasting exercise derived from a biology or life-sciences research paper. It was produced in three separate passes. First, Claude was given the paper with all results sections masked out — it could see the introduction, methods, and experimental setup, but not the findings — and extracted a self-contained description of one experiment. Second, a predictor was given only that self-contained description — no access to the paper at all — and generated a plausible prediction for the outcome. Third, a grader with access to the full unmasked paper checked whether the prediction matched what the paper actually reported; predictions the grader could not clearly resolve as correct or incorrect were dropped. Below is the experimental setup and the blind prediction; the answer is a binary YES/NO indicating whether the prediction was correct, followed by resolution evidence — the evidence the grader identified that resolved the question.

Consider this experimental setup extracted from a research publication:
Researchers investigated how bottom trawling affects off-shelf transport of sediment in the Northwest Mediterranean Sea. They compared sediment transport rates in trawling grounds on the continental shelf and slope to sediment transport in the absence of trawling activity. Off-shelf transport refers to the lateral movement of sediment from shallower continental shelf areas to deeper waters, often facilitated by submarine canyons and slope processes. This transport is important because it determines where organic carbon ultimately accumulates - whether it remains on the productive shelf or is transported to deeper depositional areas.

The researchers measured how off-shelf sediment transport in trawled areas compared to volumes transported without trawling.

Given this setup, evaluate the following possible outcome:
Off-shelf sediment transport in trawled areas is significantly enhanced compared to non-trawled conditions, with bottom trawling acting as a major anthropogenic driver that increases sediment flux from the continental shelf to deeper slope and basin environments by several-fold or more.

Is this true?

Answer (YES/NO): NO